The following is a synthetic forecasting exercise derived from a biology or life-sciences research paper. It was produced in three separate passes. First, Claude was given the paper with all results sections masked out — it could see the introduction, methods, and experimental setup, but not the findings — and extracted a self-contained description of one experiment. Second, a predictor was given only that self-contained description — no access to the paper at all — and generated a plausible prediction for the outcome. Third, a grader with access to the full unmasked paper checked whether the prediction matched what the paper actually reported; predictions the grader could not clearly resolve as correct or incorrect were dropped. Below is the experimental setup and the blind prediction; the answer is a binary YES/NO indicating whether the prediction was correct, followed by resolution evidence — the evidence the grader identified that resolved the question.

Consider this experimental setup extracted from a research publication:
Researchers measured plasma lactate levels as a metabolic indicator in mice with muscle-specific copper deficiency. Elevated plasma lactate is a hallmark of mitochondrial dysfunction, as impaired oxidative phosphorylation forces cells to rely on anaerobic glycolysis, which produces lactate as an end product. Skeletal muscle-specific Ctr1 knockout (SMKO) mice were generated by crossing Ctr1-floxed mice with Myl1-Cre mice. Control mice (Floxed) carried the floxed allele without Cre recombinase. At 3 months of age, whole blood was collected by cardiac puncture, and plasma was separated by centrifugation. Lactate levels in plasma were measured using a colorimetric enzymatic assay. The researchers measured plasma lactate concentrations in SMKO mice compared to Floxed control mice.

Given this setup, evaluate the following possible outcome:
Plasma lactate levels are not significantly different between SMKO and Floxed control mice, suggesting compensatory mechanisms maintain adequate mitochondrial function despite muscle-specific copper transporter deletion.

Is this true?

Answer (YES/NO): NO